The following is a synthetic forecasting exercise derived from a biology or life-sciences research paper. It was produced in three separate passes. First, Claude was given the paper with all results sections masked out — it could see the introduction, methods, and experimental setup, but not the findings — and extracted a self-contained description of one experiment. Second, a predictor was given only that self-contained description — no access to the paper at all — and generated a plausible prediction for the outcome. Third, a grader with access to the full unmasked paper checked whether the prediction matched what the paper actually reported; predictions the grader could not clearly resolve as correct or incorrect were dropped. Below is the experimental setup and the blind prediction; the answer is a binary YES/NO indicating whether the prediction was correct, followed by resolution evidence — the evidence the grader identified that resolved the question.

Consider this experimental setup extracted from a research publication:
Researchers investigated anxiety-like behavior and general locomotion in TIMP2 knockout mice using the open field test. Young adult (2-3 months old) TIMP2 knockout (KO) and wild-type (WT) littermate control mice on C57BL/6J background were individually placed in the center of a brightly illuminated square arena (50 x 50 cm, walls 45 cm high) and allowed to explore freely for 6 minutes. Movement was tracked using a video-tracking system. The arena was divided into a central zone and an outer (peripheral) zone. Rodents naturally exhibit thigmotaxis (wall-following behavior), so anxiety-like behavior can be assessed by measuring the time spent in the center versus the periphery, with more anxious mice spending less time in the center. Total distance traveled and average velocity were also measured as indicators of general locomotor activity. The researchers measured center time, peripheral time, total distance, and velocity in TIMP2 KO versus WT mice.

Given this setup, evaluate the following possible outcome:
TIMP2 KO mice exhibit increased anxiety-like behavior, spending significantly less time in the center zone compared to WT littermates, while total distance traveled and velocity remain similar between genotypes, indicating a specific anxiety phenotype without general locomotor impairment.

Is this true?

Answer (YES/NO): NO